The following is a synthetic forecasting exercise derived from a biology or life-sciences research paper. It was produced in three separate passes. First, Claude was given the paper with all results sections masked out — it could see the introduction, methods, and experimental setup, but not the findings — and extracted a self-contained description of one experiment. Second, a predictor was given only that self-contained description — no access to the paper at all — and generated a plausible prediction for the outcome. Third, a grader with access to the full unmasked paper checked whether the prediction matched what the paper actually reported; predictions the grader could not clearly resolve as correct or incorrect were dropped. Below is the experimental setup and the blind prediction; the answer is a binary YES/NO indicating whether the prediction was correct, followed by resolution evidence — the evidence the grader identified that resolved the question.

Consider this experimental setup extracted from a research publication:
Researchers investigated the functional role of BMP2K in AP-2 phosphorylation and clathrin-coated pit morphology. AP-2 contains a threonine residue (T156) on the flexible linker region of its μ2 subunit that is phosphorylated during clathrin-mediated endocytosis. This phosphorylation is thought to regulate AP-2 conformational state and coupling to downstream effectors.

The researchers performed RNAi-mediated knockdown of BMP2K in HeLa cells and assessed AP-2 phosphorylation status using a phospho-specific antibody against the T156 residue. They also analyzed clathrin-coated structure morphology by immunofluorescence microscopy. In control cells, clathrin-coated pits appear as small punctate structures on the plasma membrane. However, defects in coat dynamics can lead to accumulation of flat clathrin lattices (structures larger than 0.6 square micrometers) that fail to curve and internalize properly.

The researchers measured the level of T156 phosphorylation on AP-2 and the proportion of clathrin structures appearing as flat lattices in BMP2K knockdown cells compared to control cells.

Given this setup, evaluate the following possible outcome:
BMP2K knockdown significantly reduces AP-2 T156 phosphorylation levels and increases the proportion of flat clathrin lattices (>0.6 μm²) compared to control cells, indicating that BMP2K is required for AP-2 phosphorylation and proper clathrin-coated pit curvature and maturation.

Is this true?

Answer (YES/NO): NO